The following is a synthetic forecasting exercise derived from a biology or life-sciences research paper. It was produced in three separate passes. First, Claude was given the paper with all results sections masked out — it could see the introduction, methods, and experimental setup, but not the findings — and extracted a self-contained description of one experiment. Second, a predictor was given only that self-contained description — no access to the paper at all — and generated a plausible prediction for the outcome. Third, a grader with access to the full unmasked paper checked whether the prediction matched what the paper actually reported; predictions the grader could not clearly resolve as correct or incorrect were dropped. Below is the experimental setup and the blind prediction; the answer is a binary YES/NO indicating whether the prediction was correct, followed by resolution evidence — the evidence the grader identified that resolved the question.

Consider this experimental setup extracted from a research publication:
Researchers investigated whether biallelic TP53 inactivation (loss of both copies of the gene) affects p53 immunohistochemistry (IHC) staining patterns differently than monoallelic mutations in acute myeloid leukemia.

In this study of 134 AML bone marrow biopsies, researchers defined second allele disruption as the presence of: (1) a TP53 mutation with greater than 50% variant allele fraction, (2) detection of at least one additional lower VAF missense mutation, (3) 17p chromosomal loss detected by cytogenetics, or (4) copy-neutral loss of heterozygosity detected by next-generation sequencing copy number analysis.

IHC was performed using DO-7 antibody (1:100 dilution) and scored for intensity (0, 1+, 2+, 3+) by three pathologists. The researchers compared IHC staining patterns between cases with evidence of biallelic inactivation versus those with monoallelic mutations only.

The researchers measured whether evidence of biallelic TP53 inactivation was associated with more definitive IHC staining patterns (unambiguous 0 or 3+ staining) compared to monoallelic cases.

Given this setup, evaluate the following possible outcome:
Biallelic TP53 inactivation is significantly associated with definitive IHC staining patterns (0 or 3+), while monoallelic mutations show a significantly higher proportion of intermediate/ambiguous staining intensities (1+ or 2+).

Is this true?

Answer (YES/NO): NO